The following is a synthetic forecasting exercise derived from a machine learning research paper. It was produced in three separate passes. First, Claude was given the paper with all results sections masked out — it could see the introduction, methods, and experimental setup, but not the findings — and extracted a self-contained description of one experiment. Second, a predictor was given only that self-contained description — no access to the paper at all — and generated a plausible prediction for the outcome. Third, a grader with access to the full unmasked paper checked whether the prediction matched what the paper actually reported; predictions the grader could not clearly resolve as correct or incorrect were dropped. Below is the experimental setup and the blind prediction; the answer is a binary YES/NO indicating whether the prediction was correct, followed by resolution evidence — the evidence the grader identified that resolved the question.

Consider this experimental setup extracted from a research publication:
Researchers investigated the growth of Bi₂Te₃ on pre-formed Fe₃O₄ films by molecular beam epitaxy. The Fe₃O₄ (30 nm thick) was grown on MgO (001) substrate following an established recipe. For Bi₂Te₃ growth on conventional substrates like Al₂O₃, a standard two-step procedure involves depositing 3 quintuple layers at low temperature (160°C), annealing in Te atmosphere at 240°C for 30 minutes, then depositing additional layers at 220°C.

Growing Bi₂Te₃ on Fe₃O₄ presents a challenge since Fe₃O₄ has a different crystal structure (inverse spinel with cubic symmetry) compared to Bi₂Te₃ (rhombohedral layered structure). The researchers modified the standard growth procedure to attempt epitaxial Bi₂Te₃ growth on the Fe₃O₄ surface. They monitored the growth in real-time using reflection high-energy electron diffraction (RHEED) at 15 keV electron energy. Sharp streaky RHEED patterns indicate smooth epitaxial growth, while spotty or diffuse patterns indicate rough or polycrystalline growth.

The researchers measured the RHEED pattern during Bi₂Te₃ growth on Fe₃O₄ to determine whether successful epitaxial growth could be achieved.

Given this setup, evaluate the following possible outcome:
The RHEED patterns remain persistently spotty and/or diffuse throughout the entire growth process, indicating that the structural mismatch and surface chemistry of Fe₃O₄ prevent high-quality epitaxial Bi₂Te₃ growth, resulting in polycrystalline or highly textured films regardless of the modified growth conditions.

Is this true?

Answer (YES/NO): NO